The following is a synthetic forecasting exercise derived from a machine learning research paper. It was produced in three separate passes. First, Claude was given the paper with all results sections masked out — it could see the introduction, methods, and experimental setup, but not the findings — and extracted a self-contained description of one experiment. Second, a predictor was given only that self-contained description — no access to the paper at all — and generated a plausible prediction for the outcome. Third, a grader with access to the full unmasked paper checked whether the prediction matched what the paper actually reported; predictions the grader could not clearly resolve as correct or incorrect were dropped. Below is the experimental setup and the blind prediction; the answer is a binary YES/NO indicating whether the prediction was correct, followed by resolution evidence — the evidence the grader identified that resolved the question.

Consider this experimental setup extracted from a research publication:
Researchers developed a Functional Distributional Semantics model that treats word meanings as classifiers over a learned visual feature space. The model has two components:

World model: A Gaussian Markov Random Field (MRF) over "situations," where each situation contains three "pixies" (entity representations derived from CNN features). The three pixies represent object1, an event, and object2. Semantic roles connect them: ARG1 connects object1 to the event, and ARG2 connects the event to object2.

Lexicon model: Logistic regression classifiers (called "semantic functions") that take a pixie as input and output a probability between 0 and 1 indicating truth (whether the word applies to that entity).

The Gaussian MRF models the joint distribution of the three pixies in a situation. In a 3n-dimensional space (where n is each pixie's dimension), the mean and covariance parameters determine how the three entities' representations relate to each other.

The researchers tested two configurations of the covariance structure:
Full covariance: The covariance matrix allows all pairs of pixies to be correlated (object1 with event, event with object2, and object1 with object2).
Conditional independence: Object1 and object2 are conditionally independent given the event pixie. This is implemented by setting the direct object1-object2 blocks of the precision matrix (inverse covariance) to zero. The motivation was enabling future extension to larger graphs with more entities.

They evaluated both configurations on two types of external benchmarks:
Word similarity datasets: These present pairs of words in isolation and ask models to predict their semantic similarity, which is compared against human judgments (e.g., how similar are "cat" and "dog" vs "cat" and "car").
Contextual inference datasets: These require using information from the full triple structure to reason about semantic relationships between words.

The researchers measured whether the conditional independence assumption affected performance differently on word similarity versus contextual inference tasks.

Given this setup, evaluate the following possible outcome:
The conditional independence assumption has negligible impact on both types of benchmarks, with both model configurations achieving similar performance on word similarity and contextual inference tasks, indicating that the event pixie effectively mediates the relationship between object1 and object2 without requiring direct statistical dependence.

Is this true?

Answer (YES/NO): NO